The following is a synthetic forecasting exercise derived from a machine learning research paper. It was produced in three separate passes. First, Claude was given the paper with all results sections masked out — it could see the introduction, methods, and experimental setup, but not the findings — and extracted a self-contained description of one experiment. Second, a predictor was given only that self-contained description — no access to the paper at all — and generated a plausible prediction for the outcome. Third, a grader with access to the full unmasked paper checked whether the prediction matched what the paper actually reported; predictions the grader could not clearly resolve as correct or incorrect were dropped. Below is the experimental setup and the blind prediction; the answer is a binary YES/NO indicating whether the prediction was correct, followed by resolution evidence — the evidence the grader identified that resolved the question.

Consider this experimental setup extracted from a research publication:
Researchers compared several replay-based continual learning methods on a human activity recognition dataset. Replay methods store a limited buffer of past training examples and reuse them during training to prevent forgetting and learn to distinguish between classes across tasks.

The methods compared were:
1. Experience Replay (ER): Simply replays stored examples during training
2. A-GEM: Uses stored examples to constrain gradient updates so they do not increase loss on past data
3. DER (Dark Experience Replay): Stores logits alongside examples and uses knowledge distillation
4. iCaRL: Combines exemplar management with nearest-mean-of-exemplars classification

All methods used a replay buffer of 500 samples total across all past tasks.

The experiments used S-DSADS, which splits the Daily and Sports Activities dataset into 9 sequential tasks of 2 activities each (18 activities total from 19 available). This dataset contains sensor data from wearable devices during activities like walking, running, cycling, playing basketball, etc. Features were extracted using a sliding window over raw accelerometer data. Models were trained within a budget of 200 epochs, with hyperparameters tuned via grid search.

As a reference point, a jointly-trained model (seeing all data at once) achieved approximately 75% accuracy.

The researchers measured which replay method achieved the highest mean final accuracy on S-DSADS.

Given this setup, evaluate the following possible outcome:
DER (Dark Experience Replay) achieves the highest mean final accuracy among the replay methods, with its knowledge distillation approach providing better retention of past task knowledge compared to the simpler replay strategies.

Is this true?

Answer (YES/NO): NO